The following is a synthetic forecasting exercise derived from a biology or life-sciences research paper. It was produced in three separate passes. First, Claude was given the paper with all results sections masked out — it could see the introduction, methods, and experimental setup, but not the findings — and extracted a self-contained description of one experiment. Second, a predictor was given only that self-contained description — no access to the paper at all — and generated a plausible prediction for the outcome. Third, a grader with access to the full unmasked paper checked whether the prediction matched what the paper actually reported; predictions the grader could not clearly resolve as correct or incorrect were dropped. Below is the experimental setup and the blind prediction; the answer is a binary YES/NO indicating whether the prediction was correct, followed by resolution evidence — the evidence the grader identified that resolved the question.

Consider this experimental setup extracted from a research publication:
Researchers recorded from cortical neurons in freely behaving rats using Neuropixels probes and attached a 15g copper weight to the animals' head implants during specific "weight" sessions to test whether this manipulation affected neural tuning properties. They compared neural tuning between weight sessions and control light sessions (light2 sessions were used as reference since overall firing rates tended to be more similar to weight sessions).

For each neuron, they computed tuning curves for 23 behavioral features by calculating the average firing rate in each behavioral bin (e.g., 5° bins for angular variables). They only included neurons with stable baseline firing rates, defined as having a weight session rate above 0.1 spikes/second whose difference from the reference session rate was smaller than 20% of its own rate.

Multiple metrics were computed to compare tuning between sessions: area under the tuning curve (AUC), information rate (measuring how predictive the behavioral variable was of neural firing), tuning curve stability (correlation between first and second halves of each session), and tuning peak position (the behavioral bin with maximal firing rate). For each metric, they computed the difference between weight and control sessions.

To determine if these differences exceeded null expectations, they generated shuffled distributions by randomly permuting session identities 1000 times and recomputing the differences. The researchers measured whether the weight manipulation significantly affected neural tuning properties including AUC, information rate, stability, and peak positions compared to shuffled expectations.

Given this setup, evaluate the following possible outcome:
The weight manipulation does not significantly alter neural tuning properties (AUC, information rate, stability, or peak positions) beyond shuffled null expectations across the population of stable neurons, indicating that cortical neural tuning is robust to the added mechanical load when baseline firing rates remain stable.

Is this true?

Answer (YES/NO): NO